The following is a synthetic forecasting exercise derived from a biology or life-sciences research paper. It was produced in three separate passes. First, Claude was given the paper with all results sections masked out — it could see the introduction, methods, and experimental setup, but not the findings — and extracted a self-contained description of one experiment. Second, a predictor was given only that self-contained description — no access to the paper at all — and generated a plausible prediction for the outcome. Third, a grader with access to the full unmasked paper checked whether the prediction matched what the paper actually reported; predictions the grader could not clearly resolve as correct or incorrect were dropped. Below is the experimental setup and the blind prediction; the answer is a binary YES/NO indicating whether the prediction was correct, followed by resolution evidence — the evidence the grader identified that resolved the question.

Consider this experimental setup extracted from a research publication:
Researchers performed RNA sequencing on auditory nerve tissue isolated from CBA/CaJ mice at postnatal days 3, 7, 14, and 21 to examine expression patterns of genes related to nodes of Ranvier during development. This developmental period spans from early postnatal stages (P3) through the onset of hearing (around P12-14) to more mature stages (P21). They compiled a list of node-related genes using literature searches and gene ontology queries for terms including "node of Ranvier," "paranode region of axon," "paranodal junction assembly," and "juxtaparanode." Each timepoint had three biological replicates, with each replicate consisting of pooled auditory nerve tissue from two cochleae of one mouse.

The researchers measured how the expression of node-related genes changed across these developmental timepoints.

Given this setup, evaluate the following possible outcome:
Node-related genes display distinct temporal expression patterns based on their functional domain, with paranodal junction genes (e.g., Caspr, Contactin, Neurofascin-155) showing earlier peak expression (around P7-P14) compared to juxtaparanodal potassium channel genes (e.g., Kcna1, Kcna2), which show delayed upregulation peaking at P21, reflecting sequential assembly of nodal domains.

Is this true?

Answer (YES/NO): NO